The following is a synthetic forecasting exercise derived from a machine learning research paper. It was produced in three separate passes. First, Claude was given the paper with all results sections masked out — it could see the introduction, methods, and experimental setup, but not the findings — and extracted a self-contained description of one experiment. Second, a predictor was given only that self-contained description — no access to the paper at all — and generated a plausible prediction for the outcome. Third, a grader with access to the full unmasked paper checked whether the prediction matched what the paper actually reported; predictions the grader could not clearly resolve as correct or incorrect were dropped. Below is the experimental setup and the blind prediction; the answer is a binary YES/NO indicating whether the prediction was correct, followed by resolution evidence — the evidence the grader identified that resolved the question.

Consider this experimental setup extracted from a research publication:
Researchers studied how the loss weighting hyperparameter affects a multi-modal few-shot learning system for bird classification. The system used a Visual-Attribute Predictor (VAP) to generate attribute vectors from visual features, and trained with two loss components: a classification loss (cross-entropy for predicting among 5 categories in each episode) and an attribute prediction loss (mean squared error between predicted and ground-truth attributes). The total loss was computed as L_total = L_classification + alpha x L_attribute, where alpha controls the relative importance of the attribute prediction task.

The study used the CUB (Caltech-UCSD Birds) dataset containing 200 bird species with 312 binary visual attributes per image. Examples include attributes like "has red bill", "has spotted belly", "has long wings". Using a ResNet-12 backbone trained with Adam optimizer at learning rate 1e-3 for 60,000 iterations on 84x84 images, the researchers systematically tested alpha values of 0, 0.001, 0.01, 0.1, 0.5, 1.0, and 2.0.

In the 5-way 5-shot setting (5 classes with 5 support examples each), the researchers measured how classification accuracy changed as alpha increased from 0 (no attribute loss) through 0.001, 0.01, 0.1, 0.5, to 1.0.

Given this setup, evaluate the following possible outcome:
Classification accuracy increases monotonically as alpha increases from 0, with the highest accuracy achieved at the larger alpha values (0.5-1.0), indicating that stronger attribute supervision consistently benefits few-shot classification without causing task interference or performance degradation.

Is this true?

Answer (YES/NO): NO